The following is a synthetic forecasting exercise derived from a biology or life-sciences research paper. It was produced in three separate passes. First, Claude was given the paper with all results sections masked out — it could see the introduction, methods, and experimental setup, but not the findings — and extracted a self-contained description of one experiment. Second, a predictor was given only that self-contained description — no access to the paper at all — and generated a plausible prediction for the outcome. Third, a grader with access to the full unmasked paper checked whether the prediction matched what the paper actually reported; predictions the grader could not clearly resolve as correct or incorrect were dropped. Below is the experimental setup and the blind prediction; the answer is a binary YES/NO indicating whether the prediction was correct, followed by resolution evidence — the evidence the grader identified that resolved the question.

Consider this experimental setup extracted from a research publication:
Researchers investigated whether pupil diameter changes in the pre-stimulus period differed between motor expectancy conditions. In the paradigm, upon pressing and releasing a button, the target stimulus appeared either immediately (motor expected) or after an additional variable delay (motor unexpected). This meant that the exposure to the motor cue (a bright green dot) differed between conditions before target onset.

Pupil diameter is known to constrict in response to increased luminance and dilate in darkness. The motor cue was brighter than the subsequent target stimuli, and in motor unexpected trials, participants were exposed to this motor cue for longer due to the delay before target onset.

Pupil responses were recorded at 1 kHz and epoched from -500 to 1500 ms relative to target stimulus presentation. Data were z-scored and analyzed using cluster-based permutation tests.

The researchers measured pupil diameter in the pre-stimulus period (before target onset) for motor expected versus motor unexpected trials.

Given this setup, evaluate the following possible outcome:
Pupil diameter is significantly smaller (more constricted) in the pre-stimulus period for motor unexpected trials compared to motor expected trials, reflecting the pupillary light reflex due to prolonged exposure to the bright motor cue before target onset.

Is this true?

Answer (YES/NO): NO